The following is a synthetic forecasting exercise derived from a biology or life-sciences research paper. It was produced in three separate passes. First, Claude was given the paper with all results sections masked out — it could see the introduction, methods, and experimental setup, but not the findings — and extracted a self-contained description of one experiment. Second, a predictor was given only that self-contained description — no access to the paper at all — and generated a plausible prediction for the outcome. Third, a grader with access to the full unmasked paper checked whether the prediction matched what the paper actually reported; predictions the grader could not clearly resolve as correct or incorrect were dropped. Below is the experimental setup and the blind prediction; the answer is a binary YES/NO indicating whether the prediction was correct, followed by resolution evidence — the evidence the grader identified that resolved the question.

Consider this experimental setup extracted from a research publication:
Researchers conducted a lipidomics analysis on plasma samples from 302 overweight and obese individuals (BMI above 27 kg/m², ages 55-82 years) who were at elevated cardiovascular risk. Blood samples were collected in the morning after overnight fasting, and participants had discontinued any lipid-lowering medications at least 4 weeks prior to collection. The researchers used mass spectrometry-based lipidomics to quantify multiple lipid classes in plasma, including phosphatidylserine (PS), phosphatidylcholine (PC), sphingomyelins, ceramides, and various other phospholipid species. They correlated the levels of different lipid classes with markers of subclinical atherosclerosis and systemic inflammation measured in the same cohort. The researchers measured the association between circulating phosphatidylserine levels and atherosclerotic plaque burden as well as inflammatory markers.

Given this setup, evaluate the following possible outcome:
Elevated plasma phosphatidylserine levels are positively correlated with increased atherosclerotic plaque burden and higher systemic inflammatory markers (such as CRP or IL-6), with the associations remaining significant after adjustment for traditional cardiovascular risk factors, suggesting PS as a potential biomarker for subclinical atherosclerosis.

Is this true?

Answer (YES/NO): NO